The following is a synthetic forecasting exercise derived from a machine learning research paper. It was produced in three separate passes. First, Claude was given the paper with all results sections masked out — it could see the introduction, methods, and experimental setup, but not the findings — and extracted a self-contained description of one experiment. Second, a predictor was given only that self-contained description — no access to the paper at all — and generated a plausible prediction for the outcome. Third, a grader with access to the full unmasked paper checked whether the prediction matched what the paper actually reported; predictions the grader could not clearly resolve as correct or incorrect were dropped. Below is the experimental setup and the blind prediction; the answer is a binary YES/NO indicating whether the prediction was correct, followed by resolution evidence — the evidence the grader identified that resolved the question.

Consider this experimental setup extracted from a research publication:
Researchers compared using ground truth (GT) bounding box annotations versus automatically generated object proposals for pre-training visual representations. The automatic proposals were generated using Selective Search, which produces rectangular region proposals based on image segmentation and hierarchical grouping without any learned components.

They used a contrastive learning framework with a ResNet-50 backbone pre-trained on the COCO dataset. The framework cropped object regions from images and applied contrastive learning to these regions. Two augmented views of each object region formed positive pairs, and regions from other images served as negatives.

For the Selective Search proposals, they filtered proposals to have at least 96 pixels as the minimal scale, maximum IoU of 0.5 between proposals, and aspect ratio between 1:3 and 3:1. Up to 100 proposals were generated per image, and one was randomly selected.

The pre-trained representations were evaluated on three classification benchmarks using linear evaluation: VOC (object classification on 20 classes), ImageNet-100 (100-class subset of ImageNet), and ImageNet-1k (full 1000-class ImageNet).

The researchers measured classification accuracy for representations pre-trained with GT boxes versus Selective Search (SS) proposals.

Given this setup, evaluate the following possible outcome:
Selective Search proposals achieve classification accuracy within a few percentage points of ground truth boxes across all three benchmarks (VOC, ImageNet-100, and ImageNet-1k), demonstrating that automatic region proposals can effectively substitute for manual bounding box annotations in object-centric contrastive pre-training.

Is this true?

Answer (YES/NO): YES